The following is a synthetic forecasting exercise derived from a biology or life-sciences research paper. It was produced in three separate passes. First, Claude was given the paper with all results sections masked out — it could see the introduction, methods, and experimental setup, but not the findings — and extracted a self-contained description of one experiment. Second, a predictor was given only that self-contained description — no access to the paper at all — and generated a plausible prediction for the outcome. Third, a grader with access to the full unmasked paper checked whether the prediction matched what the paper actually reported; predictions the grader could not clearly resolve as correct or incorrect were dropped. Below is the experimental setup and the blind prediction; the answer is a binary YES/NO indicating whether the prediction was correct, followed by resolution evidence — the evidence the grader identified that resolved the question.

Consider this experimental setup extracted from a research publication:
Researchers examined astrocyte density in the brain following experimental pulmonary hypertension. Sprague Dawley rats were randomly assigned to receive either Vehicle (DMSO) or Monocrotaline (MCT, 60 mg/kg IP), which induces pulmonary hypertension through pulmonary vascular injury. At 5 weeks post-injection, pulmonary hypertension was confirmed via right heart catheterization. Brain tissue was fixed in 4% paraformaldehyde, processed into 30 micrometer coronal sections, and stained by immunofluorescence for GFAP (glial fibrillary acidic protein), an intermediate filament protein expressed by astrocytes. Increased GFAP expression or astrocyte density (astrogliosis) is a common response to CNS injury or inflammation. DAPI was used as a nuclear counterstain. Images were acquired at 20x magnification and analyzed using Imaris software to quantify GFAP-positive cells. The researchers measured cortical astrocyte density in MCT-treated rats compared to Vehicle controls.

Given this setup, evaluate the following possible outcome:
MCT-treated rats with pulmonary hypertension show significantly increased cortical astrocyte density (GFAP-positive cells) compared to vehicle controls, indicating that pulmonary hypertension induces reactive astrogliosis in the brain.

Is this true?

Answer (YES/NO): YES